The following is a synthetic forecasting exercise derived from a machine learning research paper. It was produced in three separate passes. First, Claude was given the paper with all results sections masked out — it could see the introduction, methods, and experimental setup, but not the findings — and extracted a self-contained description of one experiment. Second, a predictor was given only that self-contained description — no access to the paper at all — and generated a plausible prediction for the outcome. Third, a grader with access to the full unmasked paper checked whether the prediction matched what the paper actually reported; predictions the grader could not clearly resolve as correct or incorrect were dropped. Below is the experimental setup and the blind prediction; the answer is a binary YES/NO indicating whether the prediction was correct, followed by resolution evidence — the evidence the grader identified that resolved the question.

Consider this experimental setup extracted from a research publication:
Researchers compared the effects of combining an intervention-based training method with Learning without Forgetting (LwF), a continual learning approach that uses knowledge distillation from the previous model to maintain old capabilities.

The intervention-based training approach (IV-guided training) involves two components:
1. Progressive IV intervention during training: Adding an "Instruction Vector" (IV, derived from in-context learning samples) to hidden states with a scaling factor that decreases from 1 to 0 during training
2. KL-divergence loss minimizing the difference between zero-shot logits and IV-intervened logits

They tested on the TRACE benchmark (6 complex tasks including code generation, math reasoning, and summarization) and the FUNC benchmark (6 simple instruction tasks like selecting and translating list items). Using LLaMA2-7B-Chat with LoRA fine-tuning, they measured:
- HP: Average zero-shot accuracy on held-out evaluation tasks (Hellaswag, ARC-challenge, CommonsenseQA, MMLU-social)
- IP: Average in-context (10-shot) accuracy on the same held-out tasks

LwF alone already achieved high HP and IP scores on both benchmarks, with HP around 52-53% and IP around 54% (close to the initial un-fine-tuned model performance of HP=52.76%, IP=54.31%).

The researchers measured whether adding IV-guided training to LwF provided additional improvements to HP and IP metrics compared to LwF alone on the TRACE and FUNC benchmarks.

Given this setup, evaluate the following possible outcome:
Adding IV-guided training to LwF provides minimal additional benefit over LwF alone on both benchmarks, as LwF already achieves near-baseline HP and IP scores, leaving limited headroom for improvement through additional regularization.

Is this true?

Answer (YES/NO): YES